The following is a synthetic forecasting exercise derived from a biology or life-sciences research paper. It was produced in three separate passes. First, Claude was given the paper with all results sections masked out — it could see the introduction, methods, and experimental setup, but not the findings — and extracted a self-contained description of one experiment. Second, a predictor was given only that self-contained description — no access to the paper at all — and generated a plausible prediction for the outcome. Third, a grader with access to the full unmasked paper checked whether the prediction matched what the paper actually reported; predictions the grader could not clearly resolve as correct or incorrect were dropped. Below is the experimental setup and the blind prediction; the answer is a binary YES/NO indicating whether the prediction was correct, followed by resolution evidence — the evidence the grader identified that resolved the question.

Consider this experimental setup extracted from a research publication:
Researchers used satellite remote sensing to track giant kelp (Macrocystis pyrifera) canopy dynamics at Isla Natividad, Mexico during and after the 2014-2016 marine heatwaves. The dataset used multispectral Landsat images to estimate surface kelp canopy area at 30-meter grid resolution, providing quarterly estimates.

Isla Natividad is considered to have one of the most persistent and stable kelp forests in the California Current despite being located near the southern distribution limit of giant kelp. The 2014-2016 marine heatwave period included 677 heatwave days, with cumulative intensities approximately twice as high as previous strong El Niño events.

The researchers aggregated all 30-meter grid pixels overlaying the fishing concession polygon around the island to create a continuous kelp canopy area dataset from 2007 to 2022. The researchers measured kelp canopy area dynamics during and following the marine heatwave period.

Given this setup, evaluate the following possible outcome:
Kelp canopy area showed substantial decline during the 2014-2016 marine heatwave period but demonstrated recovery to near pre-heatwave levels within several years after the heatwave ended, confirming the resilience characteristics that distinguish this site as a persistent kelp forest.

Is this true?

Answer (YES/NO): YES